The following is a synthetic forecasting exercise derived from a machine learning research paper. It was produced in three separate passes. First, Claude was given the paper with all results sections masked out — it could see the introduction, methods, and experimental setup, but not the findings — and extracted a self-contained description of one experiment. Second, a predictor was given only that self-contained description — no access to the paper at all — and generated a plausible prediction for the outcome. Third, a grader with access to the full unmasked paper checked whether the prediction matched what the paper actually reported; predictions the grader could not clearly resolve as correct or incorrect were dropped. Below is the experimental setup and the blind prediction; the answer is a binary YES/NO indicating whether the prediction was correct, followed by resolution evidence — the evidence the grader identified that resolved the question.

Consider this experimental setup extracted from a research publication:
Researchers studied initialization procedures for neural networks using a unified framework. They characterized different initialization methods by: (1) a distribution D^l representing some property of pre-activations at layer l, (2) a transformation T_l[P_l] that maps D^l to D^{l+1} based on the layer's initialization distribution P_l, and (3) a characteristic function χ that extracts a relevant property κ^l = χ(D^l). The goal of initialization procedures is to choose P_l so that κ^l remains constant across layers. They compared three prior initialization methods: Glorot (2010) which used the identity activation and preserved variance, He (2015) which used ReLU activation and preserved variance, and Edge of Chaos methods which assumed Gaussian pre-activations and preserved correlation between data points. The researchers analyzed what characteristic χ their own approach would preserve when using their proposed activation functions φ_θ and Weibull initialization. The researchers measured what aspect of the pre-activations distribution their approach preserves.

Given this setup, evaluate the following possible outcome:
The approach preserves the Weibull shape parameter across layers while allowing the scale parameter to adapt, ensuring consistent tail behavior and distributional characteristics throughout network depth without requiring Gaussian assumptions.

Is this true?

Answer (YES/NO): NO